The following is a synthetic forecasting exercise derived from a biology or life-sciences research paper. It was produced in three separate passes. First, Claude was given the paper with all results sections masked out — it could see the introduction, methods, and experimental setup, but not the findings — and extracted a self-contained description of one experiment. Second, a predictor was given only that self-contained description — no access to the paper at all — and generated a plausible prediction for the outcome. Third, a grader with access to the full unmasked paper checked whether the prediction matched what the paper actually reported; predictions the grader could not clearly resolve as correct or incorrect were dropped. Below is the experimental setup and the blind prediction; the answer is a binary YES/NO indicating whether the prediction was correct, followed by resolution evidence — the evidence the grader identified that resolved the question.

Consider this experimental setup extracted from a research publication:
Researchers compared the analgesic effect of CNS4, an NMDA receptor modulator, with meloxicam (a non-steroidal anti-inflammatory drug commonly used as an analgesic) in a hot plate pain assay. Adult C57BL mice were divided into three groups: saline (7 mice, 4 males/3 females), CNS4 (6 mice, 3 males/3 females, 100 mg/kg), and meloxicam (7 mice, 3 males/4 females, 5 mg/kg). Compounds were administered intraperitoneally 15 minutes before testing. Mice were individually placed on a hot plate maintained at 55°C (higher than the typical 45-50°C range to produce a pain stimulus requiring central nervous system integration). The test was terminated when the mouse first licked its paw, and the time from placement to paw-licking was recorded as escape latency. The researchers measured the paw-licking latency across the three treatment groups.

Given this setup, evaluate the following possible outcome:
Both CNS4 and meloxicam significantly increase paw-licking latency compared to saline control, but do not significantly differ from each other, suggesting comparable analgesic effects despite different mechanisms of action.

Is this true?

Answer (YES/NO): NO